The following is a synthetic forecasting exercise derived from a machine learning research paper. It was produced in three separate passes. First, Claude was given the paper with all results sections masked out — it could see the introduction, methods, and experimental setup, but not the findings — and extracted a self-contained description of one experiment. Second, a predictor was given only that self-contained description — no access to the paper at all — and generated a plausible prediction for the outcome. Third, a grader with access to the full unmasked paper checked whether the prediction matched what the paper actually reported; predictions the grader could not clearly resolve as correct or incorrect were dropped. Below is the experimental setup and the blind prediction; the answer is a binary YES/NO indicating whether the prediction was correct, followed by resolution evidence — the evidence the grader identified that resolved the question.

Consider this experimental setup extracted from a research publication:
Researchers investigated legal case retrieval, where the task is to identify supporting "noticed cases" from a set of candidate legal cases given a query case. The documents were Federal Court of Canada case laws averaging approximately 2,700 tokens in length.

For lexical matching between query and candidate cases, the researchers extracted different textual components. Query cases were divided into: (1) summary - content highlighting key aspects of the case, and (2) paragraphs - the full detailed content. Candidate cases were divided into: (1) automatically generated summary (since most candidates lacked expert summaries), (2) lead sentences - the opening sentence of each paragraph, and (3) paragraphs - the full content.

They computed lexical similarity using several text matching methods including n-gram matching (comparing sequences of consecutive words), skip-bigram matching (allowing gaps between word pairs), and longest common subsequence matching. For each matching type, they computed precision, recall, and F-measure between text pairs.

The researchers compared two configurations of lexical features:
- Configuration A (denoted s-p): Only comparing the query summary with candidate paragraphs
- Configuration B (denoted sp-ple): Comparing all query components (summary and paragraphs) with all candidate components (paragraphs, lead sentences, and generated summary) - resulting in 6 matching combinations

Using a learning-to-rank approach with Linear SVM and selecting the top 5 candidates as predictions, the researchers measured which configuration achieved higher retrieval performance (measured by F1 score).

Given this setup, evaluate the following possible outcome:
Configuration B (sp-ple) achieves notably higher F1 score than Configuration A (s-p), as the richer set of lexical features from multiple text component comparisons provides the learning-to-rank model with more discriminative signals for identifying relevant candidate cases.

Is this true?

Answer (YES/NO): YES